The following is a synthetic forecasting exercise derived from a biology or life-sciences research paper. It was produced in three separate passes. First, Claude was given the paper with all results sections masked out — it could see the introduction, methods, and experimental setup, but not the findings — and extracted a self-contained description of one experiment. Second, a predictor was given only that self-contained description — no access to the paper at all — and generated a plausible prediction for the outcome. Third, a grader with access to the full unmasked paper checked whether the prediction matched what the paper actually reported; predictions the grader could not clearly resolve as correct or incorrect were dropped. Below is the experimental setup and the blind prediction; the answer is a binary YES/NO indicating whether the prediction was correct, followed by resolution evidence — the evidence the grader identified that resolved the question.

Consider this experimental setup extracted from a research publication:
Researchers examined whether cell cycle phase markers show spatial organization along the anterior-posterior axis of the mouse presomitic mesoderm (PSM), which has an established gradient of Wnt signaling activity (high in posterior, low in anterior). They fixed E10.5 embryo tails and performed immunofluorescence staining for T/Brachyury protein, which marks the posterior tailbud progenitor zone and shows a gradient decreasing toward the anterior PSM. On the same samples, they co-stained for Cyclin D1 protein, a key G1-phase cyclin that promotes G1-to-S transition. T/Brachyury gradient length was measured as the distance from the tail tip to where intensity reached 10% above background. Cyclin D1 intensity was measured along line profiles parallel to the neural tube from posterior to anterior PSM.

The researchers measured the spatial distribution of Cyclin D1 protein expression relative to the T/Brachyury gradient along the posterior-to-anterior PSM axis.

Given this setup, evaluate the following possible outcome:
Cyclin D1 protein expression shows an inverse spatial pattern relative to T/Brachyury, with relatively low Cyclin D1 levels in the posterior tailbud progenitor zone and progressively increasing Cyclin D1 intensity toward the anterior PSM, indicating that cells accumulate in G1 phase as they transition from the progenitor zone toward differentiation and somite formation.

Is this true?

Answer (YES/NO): NO